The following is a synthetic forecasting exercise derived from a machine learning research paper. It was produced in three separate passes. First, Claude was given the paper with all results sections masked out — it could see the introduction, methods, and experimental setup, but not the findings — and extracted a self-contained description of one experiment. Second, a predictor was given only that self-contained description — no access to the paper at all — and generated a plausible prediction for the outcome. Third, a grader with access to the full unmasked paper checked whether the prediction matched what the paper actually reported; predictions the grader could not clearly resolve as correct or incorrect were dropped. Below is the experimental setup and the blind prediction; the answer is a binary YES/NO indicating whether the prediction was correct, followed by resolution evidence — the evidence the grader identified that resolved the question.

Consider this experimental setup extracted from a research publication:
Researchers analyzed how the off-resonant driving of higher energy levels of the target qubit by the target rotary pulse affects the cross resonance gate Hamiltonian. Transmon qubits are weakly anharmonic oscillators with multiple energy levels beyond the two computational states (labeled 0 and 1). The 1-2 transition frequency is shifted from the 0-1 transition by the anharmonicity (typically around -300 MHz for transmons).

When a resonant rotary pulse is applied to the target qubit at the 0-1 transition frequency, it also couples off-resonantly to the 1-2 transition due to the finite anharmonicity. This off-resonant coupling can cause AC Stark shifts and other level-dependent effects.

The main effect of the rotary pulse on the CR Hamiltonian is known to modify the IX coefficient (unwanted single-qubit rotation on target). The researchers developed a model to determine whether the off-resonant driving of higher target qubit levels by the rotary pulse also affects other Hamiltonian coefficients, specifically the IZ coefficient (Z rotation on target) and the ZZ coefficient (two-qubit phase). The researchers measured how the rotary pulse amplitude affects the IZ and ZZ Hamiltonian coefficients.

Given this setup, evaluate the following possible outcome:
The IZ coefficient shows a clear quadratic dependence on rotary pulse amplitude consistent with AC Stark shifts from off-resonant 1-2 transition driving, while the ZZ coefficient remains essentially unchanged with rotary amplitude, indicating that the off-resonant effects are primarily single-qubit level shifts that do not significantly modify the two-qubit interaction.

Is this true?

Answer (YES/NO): NO